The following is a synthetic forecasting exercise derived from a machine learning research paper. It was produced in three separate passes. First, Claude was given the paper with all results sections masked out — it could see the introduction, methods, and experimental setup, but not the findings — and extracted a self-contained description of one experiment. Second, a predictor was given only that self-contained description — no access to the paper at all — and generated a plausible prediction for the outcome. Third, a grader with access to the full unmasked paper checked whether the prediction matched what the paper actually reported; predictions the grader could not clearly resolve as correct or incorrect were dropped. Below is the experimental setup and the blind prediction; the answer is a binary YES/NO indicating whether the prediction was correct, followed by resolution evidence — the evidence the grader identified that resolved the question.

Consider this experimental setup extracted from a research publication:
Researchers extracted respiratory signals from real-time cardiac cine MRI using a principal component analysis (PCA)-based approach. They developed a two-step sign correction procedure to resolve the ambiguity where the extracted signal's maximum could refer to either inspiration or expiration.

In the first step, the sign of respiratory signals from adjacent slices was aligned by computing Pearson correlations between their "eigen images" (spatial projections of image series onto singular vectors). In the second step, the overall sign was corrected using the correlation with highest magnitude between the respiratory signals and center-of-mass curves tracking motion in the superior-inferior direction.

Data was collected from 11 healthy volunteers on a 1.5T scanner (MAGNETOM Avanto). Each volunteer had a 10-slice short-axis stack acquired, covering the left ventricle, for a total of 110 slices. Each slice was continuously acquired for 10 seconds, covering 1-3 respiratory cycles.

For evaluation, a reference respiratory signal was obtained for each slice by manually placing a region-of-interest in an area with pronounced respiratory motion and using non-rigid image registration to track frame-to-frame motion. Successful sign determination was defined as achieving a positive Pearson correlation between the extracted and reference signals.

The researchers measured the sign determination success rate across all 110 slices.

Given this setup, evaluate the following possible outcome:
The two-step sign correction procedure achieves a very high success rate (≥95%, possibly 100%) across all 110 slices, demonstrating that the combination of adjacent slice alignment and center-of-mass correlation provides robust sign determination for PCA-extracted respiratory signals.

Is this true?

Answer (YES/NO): YES